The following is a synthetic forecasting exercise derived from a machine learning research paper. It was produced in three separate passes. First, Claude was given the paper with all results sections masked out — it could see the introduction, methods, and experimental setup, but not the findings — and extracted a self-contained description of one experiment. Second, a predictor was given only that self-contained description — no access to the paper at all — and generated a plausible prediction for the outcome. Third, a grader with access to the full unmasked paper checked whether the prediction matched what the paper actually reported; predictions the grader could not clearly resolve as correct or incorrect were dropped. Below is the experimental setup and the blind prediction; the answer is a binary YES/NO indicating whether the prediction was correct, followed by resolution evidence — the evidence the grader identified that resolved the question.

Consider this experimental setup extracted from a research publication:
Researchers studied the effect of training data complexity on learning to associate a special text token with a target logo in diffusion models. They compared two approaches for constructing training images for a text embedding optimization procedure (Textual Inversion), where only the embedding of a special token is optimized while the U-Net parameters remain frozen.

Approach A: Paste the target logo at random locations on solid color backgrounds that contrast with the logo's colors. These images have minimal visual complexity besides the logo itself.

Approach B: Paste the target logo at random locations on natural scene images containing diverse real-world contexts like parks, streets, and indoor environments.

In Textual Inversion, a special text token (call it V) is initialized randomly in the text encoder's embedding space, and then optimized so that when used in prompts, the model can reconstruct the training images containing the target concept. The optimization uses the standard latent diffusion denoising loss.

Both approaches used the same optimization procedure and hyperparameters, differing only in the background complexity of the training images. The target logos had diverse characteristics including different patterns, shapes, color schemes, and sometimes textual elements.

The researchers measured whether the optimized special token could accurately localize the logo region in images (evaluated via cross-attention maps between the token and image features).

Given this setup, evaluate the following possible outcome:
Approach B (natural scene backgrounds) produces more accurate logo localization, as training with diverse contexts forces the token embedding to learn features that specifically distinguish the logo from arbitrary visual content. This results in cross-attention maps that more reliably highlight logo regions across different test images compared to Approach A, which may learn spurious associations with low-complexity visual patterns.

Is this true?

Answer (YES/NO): NO